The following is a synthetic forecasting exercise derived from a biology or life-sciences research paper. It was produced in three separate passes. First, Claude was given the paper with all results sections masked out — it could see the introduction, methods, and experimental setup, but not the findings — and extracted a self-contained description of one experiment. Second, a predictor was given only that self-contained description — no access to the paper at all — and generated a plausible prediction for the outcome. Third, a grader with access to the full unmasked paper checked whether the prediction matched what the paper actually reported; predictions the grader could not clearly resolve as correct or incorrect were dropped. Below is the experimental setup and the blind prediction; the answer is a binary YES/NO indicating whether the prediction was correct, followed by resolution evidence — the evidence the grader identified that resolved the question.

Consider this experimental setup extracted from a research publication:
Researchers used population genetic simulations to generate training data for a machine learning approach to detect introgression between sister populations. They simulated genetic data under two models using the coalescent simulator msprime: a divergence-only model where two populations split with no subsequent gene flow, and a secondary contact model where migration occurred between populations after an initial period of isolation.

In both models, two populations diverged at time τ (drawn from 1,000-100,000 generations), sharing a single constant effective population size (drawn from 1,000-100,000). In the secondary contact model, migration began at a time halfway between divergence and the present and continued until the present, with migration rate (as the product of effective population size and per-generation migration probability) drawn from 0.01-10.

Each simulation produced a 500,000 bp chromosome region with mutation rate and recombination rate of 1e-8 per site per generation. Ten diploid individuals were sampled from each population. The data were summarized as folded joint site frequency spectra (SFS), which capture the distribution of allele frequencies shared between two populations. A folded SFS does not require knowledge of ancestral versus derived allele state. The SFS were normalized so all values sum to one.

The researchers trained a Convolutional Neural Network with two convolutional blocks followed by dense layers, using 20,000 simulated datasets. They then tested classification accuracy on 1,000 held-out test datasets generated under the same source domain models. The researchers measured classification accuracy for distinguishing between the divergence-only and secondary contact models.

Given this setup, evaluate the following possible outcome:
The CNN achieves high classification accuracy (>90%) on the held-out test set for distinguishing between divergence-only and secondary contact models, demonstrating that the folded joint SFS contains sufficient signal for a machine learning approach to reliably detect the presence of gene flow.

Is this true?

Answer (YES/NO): YES